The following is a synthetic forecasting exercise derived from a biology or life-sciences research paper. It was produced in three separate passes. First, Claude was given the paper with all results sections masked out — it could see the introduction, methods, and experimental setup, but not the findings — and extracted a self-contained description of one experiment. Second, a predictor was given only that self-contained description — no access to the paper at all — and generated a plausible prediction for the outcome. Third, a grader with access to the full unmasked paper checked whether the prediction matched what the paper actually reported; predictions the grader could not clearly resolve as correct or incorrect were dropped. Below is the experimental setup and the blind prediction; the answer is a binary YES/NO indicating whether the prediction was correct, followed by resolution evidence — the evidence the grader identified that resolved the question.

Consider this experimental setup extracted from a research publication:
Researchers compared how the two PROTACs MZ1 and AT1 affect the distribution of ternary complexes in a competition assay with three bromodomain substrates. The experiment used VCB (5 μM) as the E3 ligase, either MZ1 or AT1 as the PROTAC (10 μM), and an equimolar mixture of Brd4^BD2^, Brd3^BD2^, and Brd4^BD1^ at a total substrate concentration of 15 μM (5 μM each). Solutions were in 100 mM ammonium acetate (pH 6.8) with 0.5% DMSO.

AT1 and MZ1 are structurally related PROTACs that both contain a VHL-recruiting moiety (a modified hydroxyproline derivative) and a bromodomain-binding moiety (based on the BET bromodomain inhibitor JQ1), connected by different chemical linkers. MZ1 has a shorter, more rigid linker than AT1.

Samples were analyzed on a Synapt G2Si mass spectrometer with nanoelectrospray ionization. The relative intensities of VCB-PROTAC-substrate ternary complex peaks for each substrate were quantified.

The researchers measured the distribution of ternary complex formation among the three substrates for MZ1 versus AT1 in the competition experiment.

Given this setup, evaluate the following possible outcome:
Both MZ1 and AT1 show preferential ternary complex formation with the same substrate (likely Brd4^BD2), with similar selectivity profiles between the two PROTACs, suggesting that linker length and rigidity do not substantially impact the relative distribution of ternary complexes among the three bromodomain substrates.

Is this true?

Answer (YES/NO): NO